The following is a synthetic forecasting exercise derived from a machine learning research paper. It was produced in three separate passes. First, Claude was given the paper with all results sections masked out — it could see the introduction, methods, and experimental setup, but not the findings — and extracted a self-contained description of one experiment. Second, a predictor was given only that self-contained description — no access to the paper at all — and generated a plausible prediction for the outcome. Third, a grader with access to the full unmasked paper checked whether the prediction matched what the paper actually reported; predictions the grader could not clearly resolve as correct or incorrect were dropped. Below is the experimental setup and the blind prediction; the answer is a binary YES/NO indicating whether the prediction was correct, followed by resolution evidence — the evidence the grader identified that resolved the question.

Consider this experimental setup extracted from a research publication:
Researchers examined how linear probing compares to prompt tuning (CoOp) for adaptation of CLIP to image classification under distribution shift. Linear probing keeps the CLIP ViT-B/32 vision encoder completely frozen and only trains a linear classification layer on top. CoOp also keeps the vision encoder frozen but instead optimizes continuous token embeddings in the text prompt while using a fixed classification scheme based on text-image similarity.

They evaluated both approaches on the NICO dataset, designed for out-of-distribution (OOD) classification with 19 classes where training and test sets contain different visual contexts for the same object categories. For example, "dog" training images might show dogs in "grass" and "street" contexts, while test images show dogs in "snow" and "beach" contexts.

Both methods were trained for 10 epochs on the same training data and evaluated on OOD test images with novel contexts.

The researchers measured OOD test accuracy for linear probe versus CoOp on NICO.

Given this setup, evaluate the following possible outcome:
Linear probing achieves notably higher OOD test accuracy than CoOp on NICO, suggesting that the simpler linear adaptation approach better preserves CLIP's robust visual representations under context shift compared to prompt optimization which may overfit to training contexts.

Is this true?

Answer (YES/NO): NO